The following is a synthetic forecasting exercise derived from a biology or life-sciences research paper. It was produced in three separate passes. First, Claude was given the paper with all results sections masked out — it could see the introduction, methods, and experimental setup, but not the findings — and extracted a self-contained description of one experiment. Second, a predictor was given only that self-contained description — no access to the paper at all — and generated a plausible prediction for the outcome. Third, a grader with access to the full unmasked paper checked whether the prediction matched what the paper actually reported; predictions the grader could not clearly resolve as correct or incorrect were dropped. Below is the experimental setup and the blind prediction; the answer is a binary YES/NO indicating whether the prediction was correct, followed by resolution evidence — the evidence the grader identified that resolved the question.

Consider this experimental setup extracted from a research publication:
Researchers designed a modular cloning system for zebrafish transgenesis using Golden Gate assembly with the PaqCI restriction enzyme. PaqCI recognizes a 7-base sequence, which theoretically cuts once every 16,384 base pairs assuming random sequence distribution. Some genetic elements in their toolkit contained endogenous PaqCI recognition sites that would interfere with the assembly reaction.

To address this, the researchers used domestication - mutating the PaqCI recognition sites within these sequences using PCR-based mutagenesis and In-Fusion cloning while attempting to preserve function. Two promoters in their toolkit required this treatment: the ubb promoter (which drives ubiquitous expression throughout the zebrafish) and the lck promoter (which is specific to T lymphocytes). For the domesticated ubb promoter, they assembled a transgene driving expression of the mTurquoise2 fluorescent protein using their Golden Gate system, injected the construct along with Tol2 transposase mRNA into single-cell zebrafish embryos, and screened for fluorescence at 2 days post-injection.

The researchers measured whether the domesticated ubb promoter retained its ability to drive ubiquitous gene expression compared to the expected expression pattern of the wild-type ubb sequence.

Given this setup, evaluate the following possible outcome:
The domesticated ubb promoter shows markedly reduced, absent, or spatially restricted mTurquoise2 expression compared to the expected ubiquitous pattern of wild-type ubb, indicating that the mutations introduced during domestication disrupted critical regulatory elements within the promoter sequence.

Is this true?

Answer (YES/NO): NO